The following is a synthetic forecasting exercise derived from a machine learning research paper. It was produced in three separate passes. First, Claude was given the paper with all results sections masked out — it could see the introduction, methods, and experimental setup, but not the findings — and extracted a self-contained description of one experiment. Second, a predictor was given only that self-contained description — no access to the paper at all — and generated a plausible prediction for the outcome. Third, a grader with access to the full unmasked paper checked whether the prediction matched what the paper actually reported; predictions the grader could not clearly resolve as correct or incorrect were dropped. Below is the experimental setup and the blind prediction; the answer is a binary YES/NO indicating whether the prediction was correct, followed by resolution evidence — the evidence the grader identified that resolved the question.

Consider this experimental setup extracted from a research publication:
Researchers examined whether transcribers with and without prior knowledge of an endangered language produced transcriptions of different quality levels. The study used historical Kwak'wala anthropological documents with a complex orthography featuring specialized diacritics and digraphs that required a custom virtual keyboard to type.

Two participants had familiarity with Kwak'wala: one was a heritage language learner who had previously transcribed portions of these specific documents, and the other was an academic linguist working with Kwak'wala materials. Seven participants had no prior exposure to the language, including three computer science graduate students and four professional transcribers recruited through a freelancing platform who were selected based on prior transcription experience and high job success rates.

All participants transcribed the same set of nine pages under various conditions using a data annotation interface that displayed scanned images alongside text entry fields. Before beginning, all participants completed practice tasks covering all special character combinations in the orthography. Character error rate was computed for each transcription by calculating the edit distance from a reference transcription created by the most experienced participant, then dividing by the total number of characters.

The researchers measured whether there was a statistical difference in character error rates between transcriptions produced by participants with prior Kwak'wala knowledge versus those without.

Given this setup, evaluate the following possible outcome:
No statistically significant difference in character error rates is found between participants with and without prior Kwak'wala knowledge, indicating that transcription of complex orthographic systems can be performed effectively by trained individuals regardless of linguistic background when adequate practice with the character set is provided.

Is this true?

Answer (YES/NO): YES